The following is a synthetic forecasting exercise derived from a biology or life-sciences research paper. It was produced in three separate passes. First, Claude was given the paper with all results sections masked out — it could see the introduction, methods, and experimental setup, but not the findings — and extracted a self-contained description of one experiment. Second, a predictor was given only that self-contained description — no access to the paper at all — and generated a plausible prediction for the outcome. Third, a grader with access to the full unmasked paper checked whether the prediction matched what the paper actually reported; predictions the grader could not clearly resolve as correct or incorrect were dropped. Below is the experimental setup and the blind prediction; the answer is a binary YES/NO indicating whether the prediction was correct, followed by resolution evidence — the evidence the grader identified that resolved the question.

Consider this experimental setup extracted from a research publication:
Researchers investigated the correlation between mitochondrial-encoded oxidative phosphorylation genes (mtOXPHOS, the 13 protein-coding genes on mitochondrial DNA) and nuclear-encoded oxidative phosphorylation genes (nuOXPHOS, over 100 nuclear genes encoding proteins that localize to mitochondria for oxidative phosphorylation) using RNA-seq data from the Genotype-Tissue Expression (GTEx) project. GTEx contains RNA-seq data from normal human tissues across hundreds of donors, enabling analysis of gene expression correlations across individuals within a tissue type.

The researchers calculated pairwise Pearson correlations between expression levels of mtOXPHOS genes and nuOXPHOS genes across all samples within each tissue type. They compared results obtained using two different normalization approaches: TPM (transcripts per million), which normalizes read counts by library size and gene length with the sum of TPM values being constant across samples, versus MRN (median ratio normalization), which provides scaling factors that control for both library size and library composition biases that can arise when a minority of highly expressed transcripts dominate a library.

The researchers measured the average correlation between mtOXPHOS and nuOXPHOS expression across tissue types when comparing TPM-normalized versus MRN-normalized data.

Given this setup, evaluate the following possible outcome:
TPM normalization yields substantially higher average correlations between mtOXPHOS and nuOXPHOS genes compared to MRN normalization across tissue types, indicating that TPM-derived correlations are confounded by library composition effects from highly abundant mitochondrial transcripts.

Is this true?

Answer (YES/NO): NO